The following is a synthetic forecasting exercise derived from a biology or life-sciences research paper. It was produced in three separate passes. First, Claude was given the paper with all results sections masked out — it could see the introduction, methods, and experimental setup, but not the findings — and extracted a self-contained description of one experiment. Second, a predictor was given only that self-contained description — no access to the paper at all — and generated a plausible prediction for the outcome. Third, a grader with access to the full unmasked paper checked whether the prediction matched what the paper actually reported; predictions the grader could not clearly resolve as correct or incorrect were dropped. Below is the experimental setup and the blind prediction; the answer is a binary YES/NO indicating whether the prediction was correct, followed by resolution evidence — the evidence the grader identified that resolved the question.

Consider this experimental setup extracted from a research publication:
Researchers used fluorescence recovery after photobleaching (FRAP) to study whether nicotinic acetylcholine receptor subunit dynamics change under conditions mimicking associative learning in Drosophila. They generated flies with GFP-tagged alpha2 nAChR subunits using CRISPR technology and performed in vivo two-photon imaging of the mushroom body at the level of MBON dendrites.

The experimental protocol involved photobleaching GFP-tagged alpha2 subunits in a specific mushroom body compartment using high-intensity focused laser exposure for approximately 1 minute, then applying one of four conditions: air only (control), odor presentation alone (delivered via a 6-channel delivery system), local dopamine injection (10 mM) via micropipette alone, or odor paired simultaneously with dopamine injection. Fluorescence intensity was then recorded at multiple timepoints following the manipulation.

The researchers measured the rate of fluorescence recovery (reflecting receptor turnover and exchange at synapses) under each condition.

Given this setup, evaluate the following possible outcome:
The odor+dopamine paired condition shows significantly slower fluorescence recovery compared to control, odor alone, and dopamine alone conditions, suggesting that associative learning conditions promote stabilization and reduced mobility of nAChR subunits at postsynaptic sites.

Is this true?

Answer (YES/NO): NO